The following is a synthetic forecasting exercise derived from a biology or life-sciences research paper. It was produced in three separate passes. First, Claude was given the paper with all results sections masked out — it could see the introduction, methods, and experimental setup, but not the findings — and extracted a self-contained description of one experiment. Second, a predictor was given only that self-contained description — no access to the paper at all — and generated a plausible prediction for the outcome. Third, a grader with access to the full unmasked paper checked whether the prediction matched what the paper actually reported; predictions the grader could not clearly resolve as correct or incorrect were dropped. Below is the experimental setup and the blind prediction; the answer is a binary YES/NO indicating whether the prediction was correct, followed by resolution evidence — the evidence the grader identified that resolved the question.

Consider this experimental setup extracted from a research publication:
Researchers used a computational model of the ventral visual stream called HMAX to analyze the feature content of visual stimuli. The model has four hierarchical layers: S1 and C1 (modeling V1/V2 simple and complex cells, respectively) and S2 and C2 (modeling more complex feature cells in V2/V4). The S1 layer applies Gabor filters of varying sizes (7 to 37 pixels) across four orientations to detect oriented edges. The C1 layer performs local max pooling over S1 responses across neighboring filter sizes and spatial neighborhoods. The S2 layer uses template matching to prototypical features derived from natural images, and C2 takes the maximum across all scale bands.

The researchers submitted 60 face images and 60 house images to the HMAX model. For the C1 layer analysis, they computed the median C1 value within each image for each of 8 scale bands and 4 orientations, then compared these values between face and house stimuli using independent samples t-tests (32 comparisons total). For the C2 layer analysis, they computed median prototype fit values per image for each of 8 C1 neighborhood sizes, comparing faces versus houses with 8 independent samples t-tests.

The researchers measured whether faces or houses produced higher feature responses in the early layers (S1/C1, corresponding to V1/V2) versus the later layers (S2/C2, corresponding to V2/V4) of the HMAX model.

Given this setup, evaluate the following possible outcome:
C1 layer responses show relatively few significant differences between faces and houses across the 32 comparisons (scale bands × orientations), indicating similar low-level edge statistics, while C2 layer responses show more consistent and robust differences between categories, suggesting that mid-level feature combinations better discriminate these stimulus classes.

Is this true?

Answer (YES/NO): NO